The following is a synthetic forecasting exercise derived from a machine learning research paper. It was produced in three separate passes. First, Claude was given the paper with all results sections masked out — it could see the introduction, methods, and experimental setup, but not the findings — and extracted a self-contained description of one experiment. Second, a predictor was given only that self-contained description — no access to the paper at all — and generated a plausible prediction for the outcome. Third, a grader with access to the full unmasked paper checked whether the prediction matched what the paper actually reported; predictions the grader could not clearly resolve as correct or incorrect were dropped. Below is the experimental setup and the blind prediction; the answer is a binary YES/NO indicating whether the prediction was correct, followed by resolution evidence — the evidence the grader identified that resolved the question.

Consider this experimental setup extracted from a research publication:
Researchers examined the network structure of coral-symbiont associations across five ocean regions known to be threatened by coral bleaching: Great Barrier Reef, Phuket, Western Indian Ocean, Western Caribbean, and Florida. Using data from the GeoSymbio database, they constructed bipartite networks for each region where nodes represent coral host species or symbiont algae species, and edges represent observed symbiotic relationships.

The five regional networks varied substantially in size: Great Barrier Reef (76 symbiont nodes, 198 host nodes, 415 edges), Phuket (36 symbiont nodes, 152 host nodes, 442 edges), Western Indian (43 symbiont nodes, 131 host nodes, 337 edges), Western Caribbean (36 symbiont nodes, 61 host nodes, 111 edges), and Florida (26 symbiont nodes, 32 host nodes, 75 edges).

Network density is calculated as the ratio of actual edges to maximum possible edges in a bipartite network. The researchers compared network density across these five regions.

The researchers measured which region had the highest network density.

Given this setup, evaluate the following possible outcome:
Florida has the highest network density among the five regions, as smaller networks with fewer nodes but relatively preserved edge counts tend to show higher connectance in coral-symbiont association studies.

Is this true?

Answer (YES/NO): YES